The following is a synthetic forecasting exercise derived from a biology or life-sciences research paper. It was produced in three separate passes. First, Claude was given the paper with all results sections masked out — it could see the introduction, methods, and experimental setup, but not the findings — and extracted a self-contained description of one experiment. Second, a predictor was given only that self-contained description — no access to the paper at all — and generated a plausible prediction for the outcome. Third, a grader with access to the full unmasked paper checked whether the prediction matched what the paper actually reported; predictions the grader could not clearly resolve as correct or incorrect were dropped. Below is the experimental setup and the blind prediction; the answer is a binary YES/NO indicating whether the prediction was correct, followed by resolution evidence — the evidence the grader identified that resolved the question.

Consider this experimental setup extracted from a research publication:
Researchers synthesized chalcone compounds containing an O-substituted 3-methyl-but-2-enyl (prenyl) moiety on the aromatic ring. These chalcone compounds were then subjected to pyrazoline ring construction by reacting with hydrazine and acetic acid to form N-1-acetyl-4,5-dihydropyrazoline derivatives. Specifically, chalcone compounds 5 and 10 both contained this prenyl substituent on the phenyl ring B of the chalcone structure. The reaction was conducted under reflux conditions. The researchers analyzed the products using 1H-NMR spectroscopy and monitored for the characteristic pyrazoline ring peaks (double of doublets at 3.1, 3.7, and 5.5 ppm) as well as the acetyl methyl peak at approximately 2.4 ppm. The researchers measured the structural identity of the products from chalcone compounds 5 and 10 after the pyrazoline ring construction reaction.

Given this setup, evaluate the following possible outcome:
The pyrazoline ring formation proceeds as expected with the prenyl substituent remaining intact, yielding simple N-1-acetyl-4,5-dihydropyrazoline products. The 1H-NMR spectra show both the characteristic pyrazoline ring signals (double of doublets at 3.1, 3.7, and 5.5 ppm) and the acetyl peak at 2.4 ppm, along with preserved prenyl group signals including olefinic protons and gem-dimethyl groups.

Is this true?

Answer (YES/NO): NO